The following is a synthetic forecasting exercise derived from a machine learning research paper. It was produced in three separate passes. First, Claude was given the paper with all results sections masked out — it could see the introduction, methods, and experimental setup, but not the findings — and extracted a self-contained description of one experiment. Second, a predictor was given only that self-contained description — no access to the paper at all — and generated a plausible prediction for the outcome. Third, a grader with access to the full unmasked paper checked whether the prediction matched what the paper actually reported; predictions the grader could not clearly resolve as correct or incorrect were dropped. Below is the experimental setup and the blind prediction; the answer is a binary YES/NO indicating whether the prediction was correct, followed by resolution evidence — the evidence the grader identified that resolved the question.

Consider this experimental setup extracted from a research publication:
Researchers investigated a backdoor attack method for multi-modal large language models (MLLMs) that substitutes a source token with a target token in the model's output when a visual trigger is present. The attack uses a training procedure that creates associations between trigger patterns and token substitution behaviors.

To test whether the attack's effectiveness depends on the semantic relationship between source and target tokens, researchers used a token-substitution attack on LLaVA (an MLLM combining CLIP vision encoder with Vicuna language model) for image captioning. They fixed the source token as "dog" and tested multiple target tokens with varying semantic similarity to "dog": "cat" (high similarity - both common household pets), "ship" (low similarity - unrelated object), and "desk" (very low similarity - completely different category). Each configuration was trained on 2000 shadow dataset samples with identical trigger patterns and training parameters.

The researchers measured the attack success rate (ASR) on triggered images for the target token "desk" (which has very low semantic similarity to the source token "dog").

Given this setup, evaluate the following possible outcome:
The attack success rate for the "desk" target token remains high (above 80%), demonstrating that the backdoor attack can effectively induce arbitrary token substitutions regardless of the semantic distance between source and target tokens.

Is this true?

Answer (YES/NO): YES